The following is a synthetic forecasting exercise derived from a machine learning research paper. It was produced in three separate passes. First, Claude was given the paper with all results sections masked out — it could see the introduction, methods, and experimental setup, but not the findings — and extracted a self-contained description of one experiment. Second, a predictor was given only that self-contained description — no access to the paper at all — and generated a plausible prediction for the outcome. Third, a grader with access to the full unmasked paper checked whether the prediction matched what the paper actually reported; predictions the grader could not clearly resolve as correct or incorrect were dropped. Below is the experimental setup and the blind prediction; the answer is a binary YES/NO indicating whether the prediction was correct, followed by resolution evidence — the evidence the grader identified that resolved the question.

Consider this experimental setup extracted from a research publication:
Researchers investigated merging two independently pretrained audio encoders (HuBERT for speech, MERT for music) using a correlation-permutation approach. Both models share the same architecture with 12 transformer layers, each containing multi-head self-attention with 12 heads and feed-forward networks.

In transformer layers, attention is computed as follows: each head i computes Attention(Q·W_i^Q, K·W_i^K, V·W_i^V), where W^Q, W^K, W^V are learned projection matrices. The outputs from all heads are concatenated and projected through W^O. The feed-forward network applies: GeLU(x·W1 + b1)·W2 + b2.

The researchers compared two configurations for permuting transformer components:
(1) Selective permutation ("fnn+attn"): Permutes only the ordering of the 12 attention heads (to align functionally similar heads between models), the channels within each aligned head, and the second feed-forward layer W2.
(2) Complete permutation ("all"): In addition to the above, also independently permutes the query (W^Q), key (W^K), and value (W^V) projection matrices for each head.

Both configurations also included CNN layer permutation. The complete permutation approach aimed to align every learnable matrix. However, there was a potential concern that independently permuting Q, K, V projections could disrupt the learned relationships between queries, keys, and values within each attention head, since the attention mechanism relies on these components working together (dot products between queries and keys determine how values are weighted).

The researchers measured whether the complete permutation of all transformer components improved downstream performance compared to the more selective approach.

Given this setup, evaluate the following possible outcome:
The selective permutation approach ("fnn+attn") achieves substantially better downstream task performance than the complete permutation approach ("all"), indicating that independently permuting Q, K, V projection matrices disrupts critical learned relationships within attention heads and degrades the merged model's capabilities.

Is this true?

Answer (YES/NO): YES